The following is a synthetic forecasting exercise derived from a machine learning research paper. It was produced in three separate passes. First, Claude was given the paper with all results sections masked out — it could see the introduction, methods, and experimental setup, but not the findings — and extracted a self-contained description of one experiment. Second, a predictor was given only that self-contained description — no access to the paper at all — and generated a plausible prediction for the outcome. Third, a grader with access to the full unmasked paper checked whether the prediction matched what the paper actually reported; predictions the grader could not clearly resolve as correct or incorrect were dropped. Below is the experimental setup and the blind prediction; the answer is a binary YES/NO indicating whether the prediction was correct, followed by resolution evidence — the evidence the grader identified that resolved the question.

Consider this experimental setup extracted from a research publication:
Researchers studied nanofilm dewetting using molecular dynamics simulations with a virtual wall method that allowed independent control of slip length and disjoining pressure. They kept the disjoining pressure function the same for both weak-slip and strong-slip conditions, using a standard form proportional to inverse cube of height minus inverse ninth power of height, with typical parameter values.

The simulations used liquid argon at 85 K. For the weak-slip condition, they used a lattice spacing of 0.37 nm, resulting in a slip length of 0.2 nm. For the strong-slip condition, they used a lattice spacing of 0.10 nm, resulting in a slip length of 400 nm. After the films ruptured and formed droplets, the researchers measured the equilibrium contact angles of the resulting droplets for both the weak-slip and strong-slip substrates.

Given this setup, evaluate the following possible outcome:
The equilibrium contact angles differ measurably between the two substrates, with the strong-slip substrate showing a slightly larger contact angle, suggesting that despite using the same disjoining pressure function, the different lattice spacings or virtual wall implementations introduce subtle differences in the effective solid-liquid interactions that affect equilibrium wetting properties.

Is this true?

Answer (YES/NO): NO